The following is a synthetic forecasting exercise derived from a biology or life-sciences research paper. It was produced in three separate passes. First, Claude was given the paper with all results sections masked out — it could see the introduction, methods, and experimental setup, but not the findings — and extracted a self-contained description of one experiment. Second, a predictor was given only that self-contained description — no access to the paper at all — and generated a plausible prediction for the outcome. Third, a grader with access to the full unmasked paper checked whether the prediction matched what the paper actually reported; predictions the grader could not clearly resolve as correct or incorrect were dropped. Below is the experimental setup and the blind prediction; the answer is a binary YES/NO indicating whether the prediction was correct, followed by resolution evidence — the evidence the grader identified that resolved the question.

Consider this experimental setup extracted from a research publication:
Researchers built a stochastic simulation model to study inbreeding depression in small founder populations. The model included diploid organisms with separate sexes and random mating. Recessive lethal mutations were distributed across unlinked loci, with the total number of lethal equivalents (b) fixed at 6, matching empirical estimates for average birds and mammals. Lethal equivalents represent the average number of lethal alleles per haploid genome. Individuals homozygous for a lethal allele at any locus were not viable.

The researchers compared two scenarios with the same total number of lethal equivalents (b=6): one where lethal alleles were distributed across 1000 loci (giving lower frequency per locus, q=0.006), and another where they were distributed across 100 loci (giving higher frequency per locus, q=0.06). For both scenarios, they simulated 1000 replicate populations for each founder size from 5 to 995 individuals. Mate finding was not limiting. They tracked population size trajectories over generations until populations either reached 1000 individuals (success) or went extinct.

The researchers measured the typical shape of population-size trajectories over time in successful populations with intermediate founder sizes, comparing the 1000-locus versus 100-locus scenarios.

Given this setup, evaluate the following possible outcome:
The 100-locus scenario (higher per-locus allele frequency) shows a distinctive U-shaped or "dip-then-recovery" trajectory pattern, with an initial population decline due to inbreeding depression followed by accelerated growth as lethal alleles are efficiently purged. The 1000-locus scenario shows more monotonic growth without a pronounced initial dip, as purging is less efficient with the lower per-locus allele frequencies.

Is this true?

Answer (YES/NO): NO